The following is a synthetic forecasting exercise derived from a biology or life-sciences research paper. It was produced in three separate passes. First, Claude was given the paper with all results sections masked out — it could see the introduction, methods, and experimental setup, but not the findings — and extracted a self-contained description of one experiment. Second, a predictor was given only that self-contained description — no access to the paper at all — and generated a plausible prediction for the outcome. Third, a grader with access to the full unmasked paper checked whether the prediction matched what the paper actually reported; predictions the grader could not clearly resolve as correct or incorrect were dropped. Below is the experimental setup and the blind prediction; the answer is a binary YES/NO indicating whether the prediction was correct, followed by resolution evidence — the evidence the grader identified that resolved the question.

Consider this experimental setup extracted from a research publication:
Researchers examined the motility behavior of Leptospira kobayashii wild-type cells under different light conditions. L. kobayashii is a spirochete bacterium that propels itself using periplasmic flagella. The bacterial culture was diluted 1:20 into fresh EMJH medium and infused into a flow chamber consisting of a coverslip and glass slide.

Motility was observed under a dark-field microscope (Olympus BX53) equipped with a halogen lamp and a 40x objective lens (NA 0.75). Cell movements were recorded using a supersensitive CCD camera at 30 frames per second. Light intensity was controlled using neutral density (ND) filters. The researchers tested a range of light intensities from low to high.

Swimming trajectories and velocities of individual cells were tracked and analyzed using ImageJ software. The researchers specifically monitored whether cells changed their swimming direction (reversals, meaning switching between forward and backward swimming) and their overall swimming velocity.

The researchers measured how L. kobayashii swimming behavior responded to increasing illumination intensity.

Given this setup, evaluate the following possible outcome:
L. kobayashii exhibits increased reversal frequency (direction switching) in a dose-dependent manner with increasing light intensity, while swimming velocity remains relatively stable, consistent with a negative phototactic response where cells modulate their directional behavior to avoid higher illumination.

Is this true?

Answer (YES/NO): NO